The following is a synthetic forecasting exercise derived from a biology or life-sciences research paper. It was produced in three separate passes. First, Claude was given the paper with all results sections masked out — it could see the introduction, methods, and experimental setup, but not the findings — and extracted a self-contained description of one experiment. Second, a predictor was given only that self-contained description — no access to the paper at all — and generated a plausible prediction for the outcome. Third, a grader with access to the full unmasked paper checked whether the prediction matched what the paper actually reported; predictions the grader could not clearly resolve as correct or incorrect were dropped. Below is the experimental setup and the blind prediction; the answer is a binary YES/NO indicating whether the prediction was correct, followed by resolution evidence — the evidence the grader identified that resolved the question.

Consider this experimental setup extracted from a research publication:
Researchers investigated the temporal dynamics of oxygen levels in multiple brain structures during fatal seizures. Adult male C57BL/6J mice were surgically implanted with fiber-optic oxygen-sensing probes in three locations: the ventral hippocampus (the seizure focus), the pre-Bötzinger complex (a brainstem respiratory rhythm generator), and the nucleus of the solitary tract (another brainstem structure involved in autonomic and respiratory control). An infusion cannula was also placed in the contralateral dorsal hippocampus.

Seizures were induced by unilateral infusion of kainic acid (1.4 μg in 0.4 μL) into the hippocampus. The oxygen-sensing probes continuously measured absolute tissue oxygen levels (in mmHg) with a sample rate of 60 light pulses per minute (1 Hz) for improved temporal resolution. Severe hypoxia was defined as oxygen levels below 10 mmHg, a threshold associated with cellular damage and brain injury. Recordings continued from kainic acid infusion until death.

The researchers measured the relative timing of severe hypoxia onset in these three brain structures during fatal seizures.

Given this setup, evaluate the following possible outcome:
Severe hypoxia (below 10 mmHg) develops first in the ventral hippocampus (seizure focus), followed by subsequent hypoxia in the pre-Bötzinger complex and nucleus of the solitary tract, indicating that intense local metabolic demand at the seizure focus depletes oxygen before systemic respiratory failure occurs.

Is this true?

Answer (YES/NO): YES